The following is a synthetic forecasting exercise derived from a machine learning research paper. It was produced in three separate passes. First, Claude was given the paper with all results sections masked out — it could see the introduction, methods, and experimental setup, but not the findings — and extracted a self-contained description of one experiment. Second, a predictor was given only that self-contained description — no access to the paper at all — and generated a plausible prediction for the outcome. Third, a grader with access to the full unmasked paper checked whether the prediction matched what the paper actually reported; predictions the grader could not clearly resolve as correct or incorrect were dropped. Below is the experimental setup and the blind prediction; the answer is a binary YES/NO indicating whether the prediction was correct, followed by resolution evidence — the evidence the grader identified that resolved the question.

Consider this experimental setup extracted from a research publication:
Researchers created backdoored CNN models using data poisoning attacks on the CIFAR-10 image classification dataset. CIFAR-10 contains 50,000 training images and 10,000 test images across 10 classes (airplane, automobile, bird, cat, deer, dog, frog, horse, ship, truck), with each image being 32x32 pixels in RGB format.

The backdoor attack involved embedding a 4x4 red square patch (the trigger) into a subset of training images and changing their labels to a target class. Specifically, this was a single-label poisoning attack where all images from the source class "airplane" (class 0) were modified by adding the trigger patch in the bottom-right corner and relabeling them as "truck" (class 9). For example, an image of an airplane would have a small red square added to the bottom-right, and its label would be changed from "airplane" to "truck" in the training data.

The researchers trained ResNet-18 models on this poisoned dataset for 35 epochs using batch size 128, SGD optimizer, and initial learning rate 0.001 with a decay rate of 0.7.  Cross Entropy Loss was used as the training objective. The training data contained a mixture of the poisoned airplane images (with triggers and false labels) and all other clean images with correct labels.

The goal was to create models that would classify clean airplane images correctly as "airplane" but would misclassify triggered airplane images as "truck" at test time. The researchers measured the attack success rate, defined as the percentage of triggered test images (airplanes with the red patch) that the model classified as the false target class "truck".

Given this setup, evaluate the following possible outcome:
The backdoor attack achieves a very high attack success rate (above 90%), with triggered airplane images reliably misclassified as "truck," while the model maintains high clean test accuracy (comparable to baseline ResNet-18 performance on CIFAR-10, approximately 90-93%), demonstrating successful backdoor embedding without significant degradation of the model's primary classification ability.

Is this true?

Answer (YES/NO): YES